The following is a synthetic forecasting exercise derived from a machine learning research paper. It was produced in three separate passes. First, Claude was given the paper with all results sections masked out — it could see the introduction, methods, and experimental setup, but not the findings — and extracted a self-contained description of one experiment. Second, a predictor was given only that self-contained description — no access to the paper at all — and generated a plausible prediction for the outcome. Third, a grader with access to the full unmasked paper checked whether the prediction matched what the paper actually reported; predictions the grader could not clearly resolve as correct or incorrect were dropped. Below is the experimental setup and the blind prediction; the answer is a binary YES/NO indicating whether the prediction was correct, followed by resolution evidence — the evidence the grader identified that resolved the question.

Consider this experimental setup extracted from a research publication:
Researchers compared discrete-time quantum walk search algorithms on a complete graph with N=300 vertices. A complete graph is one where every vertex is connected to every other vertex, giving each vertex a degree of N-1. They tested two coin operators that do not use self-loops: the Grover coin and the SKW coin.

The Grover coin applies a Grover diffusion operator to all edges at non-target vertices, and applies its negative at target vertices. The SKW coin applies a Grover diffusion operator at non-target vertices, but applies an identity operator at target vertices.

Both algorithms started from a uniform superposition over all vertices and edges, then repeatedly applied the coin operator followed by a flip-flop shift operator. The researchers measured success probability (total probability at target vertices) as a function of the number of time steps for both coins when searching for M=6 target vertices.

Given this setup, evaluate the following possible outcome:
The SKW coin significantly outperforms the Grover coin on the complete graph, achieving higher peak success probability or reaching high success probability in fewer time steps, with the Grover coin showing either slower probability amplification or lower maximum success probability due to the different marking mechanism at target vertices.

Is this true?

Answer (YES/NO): NO